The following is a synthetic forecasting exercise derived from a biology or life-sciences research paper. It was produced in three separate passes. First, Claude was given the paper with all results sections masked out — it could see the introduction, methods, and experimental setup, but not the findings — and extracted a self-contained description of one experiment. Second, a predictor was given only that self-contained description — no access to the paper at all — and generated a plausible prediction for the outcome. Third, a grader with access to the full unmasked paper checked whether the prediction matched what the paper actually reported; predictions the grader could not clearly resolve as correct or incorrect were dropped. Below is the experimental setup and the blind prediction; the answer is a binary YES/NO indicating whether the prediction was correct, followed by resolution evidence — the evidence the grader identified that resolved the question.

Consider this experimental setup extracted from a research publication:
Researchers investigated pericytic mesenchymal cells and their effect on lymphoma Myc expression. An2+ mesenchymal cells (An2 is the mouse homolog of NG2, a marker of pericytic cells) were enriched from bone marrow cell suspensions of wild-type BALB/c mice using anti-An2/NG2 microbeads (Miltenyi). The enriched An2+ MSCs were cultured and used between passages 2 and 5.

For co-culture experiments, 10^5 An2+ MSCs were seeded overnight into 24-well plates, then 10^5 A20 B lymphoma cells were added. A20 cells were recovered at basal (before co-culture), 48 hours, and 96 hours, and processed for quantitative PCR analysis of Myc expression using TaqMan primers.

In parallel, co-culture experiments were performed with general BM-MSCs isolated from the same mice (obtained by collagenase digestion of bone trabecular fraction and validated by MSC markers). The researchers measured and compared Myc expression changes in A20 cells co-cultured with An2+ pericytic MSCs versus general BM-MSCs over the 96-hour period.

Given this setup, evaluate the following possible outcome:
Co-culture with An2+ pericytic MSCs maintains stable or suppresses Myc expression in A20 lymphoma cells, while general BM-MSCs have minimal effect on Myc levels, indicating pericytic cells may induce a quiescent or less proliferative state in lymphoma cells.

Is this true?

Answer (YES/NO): NO